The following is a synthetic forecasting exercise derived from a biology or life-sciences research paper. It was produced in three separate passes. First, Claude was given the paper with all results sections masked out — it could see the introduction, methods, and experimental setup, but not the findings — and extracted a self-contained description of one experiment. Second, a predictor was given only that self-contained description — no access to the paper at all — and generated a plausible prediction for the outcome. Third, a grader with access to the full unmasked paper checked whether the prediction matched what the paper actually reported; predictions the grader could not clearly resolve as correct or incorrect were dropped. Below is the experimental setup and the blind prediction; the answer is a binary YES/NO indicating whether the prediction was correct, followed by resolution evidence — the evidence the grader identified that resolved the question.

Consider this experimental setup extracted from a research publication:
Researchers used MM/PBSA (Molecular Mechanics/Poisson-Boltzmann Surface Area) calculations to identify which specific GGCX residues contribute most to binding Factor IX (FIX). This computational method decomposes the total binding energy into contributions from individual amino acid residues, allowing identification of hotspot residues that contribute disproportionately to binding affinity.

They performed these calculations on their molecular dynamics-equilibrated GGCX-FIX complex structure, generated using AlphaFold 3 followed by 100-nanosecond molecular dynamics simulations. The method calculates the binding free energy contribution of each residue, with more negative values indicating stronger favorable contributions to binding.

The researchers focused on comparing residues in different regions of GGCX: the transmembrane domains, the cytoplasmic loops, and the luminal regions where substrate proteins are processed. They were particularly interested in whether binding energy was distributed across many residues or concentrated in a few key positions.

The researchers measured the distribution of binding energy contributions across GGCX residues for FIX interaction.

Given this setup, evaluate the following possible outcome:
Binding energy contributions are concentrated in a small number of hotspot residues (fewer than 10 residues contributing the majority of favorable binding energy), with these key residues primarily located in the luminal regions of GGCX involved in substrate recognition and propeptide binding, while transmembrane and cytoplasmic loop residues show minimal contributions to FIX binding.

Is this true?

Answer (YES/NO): NO